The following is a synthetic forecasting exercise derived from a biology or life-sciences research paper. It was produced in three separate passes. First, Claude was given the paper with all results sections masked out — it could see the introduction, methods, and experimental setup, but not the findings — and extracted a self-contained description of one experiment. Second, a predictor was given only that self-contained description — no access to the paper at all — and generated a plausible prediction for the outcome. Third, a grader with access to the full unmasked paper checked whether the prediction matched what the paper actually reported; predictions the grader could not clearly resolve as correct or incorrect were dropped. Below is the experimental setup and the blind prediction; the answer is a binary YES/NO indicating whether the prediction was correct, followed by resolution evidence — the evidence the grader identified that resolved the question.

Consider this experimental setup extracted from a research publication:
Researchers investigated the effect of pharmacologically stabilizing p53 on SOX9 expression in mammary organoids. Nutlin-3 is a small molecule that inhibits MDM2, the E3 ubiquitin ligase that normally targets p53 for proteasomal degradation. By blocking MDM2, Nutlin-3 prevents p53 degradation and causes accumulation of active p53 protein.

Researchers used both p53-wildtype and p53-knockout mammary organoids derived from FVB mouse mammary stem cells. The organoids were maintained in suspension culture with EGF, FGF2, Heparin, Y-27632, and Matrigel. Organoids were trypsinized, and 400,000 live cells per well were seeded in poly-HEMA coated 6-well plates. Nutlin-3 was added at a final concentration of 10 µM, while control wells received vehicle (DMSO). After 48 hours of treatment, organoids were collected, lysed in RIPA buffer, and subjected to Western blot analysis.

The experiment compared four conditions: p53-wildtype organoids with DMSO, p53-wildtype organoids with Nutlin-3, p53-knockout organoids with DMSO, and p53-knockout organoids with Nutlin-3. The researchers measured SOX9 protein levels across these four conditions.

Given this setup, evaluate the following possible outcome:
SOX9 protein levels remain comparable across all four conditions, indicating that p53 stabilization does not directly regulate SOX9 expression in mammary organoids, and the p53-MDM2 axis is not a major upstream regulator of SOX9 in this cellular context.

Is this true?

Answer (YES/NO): NO